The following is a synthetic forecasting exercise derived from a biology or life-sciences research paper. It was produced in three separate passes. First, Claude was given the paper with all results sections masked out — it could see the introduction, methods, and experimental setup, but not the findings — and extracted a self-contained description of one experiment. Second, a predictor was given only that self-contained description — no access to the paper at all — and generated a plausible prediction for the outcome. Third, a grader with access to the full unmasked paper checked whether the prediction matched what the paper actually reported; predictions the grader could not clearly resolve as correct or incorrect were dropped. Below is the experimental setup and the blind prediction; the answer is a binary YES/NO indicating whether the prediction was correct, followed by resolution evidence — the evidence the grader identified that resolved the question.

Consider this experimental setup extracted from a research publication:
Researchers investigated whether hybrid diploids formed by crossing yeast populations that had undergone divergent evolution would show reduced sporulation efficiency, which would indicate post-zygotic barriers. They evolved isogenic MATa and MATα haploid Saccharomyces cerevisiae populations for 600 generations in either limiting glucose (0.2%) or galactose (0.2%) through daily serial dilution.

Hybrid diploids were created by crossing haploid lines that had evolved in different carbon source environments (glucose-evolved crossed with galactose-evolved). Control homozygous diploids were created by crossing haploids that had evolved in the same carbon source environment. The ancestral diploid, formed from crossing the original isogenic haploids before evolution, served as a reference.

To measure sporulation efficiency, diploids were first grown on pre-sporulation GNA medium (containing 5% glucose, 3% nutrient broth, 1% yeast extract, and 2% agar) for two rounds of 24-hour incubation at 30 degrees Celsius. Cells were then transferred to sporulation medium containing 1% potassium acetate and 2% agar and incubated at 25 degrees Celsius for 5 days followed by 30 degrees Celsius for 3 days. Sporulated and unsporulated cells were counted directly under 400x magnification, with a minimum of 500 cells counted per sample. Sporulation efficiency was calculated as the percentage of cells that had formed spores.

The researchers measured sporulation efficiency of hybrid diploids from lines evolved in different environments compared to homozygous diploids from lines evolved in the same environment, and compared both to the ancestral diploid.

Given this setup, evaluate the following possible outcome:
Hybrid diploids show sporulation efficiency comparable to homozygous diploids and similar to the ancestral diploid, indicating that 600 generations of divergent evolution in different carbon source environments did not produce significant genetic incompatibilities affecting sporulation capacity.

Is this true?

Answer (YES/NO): NO